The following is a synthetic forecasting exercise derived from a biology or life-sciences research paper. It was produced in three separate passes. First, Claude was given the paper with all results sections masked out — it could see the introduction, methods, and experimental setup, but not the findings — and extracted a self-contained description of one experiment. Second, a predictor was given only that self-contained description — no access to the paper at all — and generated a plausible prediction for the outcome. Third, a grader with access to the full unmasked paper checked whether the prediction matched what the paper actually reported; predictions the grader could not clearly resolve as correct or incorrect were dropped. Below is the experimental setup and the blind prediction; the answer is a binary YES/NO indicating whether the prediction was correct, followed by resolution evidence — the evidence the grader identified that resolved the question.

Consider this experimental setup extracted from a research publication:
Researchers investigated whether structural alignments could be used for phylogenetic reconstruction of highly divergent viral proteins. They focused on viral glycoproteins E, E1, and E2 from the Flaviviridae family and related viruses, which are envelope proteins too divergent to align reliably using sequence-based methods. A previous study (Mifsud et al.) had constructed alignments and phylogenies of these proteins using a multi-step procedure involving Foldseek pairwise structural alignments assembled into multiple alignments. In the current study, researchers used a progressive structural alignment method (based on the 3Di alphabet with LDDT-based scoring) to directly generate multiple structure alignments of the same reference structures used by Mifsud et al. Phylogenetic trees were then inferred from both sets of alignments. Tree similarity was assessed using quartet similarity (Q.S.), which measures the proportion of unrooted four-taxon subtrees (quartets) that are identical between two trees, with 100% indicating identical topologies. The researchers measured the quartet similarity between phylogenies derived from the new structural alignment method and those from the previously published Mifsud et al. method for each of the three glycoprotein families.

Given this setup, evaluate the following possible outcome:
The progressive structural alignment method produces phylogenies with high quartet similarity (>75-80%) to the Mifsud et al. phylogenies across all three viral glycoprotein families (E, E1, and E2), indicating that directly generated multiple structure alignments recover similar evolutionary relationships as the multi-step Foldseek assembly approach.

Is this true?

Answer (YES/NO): YES